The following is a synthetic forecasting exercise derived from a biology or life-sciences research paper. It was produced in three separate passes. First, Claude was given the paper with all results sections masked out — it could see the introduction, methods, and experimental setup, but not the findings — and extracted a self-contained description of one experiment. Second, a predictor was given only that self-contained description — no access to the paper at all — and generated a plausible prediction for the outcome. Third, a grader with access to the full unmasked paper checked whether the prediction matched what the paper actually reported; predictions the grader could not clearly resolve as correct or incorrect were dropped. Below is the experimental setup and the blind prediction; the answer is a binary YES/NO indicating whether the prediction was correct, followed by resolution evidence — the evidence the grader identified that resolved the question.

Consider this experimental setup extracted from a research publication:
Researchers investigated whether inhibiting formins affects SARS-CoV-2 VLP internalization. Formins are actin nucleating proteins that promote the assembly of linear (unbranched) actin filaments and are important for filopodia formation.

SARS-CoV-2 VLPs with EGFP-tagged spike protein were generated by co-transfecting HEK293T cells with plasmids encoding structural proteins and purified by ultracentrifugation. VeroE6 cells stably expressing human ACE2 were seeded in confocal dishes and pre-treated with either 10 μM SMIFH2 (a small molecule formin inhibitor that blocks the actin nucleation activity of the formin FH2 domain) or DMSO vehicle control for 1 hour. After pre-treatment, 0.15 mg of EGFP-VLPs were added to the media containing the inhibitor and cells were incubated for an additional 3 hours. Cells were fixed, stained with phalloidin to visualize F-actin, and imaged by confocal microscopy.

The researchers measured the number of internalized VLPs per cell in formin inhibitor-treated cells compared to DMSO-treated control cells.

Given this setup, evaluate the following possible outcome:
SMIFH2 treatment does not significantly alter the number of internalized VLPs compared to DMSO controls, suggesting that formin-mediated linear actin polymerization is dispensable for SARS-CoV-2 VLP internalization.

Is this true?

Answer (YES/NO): NO